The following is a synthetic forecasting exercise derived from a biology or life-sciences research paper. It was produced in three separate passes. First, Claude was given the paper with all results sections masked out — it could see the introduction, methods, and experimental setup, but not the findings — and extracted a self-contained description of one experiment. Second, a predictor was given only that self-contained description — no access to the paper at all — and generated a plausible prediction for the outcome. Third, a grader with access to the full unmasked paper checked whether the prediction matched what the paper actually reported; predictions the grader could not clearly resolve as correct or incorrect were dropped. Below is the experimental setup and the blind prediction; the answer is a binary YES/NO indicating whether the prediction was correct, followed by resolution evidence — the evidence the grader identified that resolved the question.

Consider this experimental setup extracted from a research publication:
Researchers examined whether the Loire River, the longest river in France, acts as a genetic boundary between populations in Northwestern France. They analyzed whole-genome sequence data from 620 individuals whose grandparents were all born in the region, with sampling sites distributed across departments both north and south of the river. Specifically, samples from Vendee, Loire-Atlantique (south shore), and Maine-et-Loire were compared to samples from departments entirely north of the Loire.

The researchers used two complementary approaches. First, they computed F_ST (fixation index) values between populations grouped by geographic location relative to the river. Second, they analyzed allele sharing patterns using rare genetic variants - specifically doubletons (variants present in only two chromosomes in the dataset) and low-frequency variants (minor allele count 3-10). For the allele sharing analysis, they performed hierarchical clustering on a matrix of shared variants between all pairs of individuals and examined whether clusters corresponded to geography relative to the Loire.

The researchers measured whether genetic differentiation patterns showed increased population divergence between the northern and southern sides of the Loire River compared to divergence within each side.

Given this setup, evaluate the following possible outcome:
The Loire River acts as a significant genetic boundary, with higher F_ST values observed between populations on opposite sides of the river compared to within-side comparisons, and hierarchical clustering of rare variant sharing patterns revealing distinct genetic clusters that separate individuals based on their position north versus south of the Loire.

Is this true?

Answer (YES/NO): YES